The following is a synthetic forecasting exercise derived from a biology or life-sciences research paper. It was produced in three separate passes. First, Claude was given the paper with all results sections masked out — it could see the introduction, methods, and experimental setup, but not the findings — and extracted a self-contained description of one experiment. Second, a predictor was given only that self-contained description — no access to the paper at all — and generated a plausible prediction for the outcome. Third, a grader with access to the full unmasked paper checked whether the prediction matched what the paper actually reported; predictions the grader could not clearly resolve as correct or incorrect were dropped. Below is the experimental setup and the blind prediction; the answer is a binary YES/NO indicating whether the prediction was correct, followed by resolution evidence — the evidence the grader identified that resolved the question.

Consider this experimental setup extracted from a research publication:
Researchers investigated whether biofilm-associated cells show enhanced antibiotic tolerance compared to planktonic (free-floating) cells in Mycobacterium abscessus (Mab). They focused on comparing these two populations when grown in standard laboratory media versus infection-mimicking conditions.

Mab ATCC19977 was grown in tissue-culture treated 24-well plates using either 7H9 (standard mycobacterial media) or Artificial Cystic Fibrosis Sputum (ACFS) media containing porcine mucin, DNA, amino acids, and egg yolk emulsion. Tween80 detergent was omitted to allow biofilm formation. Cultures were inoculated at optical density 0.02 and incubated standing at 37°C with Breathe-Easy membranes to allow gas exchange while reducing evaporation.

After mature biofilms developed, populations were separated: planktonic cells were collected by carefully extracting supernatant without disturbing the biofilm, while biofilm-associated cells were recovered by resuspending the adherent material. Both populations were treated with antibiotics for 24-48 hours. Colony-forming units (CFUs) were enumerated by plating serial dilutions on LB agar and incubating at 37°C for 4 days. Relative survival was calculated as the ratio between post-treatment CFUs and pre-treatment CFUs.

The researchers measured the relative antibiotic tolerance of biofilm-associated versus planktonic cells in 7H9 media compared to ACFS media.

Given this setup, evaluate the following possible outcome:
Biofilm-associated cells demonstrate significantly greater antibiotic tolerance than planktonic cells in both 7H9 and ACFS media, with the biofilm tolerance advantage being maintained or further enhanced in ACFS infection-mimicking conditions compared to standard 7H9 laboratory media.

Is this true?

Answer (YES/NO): NO